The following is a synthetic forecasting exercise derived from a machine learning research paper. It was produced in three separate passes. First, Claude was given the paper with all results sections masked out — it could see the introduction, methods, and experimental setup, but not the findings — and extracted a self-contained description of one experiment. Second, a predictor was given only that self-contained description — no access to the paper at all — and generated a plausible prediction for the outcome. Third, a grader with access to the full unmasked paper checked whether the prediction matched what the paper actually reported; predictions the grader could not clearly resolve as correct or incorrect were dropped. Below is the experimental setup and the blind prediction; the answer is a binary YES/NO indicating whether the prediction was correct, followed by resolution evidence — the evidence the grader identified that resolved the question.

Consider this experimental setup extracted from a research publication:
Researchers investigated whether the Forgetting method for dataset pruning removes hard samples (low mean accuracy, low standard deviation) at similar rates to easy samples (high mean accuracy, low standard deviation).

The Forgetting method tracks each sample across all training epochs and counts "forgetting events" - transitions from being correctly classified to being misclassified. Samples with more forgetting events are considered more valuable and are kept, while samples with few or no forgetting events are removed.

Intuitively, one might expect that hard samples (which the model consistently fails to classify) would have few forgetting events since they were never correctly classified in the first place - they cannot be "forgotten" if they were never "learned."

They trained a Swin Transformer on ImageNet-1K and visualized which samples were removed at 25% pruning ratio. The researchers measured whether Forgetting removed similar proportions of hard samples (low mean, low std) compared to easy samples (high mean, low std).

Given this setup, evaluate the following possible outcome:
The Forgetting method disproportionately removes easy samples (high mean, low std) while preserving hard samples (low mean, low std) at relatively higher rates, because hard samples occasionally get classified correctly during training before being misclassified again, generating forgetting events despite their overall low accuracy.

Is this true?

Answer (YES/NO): YES